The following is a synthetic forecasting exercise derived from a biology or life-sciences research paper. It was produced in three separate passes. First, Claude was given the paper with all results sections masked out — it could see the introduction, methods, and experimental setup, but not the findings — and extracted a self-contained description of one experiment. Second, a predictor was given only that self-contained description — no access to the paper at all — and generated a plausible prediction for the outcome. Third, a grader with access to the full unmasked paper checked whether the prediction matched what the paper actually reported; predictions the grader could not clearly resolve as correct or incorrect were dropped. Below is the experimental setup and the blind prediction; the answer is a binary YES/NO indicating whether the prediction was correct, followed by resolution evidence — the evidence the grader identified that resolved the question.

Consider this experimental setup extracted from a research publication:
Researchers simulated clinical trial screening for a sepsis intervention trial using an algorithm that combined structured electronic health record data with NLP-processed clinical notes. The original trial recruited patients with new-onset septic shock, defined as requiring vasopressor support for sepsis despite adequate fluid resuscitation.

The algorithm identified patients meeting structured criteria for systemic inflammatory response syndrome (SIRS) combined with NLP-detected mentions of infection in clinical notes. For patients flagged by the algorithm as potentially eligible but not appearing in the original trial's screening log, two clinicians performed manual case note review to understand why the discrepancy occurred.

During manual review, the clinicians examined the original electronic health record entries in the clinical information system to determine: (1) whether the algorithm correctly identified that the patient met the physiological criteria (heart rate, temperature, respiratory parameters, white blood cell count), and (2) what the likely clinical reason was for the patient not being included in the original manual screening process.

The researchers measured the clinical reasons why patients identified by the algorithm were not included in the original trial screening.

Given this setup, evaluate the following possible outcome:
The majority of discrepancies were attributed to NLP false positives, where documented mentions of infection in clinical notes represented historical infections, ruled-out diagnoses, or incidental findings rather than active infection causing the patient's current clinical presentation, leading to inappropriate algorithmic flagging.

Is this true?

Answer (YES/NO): NO